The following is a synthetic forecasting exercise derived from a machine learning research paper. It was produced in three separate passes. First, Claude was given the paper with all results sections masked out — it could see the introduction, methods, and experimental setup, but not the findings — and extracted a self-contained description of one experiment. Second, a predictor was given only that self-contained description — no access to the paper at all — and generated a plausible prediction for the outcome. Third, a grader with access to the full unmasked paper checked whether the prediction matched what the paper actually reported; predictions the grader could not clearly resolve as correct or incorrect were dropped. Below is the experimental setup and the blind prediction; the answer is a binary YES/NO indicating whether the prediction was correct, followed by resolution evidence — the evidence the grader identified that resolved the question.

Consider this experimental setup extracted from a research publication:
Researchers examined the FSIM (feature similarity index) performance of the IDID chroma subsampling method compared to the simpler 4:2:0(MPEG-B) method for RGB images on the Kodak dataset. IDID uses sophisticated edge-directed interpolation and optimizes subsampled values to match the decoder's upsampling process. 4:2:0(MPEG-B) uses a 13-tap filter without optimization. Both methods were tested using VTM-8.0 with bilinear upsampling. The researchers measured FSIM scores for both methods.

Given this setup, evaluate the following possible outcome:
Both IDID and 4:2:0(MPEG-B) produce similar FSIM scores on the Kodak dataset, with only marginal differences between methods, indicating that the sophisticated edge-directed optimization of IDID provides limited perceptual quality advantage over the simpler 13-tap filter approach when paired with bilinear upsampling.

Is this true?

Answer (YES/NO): YES